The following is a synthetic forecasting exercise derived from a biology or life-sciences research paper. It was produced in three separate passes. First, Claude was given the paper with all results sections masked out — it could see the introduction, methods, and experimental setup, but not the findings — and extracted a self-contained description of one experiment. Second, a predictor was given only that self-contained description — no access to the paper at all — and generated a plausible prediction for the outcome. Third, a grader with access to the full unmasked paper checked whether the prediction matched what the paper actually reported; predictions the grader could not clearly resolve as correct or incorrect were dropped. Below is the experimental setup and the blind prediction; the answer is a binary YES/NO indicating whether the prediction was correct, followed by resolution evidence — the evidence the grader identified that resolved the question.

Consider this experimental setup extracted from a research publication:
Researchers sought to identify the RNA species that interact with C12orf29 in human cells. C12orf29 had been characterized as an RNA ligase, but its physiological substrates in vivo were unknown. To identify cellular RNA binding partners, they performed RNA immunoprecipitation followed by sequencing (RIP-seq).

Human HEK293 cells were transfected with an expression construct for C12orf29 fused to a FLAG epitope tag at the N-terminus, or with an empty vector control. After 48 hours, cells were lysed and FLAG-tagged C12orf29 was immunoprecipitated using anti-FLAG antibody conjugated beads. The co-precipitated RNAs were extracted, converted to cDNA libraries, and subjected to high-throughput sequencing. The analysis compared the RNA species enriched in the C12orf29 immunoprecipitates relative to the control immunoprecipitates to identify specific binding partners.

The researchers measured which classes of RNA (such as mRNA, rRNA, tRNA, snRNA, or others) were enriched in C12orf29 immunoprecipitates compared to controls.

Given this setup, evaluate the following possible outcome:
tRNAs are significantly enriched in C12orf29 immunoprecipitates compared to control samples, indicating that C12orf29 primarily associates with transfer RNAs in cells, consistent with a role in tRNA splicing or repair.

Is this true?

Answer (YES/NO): YES